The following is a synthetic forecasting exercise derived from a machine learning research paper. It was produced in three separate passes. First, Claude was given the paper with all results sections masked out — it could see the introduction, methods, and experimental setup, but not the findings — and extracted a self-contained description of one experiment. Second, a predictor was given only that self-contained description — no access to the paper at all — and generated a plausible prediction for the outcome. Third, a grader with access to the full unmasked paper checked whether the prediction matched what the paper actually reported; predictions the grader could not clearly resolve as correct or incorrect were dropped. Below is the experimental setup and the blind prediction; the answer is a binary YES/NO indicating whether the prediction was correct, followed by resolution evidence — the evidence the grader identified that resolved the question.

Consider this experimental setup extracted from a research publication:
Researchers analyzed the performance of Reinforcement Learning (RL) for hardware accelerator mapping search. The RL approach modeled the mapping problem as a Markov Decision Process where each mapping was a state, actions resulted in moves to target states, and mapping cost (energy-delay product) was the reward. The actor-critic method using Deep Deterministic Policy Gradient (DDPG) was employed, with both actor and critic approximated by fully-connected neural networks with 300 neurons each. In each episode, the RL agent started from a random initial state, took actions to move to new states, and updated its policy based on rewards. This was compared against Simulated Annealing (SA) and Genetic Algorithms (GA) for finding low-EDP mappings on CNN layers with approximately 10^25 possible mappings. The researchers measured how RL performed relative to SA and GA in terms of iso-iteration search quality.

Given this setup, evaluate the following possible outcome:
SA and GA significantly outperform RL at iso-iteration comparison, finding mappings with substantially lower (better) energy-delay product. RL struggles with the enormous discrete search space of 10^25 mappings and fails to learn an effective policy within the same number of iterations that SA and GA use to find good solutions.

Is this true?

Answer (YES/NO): NO